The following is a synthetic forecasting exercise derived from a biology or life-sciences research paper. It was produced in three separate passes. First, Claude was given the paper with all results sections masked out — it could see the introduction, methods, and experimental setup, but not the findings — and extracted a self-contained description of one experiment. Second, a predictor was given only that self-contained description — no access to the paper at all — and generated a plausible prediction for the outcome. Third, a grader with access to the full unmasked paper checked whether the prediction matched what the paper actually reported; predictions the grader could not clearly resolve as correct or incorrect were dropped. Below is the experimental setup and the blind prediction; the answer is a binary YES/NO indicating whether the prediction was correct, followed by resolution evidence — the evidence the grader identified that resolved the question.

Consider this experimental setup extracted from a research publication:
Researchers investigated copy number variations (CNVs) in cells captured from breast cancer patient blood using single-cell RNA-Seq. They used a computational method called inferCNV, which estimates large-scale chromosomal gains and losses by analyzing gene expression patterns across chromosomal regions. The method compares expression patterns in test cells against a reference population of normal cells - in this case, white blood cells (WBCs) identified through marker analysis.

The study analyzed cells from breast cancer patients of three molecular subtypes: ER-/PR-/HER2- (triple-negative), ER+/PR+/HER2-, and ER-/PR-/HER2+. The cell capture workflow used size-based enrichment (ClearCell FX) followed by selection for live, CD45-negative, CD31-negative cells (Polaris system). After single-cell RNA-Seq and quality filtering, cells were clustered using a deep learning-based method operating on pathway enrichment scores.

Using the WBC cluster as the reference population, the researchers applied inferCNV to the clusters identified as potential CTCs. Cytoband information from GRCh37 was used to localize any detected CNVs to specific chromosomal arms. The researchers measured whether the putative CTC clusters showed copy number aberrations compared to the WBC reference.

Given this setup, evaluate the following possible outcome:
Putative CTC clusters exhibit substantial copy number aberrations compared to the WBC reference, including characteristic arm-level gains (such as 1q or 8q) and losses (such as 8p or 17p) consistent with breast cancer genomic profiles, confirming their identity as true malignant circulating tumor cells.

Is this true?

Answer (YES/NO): YES